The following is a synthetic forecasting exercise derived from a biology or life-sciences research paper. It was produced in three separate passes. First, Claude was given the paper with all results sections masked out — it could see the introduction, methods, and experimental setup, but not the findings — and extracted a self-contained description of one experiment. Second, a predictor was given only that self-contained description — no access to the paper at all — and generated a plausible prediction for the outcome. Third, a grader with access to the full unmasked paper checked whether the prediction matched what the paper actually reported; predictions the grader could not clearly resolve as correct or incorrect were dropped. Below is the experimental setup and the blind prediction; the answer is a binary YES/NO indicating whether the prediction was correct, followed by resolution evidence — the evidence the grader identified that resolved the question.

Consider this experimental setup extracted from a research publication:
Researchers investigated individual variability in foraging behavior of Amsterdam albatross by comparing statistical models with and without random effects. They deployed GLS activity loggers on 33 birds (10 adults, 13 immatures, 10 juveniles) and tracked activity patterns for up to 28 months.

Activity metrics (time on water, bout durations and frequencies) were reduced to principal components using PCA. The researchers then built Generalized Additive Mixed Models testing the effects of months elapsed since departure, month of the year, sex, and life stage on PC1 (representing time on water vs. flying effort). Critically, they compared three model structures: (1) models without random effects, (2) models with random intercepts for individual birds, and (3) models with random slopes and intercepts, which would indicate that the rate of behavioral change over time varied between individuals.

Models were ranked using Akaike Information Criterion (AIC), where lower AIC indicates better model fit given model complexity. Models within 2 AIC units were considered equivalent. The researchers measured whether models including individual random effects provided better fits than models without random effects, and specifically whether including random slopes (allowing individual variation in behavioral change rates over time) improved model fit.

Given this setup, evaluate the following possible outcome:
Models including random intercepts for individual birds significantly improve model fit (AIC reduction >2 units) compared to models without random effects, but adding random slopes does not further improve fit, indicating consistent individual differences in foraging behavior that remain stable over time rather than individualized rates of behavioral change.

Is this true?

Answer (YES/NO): NO